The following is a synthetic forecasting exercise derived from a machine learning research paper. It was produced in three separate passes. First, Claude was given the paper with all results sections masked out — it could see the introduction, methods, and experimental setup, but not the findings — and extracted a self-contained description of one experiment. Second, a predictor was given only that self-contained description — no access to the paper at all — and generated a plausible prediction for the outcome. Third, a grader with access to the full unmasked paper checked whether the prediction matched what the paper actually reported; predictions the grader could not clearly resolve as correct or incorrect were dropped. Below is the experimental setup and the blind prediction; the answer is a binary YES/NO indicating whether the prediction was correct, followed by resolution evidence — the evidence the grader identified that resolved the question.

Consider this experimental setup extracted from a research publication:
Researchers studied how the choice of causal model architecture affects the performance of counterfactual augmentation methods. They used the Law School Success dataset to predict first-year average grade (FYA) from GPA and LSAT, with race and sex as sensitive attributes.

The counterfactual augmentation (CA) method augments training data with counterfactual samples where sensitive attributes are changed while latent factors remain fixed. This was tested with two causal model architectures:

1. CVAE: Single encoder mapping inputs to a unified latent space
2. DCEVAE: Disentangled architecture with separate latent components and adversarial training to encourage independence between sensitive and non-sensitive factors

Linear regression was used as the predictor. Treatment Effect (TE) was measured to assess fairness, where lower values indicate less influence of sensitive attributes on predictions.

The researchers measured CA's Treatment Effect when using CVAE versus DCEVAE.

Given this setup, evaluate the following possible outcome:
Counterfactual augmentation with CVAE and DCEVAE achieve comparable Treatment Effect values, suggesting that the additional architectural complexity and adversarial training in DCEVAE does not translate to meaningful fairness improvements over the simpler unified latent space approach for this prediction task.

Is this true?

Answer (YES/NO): NO